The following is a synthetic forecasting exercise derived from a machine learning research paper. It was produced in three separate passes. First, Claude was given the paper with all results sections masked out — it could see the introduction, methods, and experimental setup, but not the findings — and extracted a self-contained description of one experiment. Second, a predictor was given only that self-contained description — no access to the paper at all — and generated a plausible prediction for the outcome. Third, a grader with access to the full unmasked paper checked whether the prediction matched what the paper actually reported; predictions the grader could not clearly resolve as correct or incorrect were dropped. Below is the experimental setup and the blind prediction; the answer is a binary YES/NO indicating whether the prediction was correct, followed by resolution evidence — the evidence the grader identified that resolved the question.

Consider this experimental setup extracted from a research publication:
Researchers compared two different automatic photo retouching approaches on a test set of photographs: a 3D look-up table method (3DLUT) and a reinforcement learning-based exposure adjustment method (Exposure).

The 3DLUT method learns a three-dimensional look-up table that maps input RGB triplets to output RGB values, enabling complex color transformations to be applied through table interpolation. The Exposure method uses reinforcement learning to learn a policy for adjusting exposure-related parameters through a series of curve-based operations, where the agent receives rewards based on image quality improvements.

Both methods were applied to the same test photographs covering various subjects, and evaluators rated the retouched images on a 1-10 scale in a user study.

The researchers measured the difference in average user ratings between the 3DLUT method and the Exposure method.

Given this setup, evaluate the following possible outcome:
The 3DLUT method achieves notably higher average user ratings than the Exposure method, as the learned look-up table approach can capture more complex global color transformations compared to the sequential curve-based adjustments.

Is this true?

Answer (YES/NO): YES